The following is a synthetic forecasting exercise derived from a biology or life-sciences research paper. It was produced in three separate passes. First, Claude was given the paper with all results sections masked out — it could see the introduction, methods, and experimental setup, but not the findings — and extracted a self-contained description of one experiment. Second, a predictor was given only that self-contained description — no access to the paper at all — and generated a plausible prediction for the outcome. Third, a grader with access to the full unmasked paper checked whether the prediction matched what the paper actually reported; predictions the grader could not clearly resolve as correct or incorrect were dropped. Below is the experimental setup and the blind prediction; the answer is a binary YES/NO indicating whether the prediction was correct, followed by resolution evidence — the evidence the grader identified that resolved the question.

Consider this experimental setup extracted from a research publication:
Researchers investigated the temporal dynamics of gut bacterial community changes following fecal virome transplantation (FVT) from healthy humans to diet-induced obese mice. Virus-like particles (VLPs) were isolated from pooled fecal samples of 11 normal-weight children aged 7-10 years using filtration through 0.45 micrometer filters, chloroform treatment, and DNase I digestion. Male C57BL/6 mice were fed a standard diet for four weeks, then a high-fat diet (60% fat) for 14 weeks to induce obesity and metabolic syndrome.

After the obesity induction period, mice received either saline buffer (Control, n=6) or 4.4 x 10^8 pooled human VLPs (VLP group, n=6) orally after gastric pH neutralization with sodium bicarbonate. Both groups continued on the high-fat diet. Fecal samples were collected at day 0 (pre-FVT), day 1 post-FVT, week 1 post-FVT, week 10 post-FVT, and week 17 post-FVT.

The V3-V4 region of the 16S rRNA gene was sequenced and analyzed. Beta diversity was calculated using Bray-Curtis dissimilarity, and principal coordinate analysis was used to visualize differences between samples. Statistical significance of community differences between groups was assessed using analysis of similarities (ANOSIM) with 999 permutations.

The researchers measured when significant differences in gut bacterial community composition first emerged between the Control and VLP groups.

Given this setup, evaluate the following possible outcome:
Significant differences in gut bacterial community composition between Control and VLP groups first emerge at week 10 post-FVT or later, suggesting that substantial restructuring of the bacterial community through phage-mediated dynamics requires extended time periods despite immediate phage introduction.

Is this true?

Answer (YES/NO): NO